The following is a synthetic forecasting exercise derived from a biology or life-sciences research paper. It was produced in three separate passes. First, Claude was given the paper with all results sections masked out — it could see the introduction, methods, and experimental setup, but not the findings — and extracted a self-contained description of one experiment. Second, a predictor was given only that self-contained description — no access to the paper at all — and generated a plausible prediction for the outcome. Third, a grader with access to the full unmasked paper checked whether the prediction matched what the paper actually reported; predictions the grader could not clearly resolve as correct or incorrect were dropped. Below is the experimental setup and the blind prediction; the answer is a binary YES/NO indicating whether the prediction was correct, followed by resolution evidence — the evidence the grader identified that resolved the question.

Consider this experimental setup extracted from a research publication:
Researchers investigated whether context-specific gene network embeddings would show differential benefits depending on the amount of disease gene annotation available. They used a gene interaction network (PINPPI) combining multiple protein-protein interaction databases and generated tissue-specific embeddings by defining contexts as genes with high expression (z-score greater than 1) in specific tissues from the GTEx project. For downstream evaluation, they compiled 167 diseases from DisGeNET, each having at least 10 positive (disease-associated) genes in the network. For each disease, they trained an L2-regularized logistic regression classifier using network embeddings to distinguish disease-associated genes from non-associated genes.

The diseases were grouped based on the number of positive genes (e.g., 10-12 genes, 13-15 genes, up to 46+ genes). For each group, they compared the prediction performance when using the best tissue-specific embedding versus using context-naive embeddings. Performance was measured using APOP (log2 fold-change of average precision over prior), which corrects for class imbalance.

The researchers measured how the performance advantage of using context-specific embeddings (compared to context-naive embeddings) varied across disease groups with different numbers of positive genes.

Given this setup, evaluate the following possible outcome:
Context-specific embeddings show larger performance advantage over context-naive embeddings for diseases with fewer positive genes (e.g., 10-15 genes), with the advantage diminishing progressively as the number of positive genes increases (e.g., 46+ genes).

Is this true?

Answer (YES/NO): YES